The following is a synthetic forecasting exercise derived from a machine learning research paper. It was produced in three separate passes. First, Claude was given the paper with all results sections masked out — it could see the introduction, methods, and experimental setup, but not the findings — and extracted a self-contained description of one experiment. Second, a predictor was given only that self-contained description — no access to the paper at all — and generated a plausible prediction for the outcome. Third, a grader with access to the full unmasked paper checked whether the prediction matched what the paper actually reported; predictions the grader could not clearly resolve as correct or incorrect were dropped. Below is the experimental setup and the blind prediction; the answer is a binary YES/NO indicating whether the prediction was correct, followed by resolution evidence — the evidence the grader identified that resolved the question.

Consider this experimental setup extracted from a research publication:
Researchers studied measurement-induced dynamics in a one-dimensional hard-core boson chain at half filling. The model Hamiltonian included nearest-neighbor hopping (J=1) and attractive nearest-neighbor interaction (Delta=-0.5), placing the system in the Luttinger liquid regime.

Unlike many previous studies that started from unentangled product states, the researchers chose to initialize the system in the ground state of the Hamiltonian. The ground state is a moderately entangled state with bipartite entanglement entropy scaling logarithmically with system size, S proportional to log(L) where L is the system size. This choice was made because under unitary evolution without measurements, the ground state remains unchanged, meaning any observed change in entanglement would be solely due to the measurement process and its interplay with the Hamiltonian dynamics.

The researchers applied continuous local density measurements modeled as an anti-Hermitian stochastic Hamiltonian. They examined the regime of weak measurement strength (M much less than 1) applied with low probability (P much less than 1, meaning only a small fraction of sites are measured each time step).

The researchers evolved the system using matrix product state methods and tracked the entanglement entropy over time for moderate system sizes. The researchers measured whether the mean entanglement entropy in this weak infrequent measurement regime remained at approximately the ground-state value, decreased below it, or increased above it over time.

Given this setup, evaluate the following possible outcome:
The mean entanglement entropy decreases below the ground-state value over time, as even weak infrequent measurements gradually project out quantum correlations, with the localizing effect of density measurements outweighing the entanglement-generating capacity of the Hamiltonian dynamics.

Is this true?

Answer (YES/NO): NO